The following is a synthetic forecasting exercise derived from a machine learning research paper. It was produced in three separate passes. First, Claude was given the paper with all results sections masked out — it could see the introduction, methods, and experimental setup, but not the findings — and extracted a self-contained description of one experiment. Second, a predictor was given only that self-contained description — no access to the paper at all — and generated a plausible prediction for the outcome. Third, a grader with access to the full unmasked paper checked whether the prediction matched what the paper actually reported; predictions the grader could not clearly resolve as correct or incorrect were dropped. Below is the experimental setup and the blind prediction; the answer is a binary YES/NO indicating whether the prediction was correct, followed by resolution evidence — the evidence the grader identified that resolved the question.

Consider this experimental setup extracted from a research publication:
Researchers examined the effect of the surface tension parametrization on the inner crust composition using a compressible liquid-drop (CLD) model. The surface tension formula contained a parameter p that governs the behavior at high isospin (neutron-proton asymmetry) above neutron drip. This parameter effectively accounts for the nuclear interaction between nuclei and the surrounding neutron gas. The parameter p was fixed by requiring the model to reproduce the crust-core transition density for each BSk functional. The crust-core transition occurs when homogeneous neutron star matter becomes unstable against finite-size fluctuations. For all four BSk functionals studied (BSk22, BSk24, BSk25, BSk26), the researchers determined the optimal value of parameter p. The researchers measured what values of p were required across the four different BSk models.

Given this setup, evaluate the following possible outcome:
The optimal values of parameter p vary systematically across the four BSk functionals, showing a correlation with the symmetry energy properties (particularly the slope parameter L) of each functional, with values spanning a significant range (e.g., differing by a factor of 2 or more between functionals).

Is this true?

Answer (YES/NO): NO